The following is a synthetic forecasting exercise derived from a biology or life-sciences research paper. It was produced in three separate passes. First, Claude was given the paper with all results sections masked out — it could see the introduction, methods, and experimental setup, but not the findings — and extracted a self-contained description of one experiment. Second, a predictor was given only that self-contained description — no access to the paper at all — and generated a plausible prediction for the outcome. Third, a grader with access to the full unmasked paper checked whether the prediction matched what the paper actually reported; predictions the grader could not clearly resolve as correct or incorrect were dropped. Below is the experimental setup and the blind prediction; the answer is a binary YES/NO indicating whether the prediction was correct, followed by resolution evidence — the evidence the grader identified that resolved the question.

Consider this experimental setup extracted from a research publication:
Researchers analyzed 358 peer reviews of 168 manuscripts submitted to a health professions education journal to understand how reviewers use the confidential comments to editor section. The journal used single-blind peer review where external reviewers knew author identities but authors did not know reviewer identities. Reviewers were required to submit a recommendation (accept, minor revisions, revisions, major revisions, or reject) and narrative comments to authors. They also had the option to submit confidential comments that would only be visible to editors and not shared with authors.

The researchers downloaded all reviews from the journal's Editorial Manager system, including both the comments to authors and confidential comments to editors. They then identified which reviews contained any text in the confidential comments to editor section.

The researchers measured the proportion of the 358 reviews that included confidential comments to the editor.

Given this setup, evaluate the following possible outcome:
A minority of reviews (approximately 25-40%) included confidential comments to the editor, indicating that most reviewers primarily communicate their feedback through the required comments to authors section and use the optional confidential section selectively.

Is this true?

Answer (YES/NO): NO